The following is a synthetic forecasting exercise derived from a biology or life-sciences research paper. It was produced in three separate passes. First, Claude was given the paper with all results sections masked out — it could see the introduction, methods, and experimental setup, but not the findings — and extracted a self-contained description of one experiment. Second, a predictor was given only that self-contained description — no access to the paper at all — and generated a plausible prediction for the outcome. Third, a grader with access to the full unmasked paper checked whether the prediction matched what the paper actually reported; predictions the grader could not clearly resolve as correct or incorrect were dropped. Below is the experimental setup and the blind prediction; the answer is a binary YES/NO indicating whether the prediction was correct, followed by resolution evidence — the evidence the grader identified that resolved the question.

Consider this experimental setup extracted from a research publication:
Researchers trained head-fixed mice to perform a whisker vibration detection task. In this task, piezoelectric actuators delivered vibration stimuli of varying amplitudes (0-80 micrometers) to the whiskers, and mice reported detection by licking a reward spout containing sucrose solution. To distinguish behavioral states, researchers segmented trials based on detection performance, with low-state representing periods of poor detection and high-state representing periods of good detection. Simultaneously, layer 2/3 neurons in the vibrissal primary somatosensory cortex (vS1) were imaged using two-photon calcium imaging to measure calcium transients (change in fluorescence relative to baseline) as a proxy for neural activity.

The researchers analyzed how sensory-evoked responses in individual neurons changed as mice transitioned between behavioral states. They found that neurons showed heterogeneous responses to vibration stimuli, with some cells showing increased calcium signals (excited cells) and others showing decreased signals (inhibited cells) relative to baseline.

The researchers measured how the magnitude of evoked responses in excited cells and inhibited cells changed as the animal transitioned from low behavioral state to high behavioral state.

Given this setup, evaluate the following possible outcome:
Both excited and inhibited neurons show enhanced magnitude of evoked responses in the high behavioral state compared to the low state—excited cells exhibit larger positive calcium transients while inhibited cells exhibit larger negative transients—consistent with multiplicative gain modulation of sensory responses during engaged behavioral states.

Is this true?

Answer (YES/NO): YES